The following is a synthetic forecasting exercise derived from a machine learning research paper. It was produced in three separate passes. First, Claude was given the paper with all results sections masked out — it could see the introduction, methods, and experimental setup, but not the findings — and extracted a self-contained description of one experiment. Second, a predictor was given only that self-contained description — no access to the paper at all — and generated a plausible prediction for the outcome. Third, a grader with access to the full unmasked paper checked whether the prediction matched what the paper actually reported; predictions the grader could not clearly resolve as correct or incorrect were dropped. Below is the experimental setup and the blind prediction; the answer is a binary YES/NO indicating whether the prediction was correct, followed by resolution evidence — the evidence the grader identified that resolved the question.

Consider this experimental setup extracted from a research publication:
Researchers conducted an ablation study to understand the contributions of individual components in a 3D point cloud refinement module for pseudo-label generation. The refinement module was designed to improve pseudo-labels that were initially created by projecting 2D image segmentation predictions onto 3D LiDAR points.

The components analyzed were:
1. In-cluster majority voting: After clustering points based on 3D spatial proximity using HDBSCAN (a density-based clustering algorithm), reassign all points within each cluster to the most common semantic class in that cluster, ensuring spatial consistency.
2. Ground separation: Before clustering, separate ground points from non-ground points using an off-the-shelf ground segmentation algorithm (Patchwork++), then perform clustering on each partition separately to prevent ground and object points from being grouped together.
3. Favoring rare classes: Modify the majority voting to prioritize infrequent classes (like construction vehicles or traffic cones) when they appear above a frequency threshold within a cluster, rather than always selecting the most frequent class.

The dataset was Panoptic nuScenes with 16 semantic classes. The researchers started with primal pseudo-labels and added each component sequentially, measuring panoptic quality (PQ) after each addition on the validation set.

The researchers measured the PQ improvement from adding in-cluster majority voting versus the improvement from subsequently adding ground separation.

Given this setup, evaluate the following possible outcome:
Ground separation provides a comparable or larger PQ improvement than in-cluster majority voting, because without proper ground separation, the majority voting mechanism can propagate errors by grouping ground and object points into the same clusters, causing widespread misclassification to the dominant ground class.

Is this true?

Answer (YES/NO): NO